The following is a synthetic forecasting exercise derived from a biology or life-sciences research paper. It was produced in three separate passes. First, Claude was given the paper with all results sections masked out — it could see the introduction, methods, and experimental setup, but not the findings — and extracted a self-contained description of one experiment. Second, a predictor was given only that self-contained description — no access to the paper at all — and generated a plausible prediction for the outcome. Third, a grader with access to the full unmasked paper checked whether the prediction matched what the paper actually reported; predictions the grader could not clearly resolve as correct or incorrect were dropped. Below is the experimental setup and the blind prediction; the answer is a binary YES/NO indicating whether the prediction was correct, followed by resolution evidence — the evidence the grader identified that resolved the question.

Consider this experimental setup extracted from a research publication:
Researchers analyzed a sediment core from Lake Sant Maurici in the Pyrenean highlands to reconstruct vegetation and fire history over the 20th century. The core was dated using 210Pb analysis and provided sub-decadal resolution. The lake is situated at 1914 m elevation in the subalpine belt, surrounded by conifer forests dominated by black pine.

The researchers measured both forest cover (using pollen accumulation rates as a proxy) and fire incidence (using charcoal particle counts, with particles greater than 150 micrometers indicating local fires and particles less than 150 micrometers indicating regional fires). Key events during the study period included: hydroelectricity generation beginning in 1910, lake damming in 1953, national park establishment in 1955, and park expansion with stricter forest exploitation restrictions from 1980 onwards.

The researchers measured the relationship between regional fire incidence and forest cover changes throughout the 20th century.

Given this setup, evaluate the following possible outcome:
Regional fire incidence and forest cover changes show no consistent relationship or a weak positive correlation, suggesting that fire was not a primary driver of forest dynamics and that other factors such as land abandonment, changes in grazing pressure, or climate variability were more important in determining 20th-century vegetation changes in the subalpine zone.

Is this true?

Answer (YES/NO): YES